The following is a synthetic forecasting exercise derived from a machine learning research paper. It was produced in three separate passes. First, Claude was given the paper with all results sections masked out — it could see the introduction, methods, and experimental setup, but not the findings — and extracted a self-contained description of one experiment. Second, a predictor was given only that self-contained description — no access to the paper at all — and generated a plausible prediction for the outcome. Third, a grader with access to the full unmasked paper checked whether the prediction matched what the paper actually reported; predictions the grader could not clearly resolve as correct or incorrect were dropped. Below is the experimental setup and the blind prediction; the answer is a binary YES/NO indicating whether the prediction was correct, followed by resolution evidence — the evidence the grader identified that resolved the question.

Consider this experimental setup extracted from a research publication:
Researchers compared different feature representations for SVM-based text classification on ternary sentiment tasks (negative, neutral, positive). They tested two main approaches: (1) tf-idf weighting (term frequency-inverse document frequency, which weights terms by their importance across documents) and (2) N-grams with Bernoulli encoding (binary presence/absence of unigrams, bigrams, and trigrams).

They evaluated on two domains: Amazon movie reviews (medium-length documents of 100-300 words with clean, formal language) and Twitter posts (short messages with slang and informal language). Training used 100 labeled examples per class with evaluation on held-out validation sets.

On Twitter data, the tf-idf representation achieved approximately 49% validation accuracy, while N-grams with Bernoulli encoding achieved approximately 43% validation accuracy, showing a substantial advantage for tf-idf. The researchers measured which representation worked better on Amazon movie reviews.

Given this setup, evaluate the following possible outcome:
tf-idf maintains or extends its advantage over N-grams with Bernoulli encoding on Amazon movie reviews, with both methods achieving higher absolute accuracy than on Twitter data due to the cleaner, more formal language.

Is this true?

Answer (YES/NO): NO